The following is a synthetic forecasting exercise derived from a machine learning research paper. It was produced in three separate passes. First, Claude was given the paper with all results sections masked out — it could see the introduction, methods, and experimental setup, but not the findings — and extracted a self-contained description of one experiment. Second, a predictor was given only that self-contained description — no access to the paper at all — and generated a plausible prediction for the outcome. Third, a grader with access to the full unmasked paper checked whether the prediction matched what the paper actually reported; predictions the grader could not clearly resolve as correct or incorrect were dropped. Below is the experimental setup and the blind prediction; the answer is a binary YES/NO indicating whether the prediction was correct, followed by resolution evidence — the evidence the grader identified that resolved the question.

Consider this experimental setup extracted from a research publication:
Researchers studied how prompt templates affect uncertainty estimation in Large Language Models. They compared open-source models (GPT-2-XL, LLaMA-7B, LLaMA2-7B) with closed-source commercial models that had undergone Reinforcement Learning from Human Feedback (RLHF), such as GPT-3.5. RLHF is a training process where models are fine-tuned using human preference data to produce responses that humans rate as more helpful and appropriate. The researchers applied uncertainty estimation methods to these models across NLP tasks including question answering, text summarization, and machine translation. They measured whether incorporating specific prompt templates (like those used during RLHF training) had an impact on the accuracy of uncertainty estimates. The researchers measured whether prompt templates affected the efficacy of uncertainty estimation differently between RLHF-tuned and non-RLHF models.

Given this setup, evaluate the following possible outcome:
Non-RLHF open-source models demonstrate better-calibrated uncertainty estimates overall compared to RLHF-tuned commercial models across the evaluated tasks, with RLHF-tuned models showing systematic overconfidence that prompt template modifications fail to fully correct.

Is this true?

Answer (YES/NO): NO